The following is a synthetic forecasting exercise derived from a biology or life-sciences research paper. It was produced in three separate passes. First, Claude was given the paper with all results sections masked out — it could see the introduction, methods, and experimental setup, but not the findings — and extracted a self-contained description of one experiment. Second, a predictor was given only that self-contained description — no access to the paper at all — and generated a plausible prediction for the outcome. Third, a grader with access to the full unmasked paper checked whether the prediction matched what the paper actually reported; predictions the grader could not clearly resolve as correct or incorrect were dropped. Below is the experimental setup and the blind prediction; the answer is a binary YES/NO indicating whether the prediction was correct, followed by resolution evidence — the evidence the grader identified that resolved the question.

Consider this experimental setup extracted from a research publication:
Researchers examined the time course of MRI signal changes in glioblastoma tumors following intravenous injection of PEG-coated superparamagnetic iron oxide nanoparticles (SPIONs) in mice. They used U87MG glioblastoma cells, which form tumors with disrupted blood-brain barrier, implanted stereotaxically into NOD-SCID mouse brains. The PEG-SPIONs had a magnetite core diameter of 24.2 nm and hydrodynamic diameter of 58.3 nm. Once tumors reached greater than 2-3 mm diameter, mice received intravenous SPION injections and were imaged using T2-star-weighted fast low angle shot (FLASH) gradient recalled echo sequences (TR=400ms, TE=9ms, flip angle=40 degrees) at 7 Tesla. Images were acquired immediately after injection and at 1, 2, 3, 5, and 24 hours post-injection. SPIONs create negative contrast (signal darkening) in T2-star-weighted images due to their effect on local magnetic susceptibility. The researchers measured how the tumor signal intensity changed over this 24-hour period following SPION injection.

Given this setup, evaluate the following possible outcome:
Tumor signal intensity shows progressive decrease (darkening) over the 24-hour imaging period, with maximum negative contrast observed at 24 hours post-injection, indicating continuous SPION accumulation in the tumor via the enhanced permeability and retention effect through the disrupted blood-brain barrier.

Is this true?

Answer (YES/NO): NO